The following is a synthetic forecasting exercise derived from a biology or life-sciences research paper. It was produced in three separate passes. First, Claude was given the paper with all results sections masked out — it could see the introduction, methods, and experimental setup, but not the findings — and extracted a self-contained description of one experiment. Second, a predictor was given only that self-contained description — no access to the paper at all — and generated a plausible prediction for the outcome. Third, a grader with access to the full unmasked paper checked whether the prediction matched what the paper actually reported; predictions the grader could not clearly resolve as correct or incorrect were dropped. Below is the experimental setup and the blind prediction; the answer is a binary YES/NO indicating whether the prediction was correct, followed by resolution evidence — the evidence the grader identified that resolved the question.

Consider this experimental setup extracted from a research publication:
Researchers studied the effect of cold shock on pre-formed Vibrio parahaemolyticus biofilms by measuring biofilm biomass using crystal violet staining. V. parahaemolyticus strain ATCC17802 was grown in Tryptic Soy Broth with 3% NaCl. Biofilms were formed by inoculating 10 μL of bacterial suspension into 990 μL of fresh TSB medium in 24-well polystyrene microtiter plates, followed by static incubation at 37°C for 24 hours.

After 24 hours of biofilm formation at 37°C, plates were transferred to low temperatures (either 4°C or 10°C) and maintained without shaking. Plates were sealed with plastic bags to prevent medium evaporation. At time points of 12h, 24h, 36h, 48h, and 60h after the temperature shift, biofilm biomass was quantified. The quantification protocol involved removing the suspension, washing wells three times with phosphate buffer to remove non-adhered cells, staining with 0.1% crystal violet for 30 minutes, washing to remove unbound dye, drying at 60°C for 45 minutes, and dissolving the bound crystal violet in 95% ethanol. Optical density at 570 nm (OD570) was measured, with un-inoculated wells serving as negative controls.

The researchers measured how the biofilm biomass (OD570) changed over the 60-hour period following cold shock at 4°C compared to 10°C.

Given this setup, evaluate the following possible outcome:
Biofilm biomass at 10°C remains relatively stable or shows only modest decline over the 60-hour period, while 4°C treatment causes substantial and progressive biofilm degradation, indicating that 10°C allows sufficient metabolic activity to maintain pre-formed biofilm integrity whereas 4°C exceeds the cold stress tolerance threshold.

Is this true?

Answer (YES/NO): NO